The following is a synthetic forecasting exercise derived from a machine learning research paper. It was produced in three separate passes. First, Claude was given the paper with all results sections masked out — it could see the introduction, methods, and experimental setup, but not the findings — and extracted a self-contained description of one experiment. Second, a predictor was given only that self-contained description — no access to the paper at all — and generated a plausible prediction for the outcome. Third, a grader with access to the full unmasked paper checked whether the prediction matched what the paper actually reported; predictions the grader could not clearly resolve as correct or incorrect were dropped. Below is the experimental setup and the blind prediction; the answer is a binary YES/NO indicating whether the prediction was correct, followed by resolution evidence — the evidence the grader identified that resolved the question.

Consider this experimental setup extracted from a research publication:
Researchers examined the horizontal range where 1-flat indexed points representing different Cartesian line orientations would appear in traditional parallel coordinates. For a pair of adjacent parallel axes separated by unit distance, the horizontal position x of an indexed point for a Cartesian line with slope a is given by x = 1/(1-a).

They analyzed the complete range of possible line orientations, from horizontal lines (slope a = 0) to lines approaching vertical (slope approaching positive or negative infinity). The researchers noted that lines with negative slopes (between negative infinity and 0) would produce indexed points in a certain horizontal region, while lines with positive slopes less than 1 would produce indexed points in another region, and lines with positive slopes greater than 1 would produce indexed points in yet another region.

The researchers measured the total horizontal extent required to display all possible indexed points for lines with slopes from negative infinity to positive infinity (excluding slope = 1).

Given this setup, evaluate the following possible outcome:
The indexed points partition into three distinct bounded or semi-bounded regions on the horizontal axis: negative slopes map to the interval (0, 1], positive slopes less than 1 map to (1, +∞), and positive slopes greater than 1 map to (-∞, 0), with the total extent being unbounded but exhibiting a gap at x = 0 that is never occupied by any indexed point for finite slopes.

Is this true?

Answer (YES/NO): NO